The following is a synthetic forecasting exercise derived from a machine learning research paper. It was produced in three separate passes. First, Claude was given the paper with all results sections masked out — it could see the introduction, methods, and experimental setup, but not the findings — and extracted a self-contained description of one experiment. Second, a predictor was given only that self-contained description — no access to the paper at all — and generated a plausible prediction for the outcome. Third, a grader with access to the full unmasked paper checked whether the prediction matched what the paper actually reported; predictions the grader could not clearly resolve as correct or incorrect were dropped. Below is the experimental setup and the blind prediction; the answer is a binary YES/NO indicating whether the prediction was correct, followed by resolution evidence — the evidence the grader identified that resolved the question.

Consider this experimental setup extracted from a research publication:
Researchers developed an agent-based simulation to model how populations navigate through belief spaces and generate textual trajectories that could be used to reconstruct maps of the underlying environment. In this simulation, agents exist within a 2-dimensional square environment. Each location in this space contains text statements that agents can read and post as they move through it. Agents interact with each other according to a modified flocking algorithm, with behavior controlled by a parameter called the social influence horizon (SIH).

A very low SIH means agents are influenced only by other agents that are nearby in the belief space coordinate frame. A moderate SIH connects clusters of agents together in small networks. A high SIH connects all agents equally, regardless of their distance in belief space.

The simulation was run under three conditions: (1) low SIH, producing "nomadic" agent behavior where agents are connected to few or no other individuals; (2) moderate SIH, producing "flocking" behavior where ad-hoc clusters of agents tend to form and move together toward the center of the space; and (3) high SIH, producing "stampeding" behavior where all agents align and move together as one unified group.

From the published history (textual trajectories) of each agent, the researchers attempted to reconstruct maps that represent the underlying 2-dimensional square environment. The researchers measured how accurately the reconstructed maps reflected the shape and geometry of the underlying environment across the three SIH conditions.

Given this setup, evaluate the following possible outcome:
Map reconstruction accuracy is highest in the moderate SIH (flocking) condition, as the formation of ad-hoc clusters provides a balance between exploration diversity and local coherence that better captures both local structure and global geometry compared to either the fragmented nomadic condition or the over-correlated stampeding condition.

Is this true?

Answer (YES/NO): NO